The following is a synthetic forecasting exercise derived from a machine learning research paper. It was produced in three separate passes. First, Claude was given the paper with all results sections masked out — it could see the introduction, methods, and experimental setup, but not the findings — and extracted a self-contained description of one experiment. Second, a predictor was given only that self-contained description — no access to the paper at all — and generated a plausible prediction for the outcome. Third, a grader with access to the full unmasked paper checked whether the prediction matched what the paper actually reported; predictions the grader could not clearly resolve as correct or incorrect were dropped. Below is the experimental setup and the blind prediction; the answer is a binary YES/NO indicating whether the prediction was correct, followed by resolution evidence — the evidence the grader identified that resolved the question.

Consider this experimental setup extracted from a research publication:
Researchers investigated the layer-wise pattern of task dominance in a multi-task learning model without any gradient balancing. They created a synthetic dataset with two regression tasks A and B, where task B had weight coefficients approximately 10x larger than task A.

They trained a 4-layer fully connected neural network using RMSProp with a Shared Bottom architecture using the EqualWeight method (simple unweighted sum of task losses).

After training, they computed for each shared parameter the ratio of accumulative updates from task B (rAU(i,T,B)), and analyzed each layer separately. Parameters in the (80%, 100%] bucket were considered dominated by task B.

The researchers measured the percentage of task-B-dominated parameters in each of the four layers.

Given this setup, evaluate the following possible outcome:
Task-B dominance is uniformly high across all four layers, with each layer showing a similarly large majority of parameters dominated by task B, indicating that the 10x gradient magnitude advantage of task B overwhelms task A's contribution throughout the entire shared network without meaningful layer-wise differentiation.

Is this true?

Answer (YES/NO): YES